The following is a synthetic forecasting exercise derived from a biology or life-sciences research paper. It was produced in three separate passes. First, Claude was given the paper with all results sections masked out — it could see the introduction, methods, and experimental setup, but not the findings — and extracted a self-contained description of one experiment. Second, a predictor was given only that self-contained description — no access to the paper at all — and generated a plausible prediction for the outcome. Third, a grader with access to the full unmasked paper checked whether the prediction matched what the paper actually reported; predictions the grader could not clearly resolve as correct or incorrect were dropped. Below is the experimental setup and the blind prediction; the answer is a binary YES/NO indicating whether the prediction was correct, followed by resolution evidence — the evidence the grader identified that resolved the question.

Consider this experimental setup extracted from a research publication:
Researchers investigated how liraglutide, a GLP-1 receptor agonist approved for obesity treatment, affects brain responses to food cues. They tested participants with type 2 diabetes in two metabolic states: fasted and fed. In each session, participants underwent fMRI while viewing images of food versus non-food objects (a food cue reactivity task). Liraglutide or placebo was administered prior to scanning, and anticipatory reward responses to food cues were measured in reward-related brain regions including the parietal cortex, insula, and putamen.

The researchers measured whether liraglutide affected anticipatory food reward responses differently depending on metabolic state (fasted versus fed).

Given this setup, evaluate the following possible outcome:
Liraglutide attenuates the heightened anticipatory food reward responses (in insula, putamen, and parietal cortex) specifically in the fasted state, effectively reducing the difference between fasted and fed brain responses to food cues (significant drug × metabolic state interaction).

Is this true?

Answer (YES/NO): YES